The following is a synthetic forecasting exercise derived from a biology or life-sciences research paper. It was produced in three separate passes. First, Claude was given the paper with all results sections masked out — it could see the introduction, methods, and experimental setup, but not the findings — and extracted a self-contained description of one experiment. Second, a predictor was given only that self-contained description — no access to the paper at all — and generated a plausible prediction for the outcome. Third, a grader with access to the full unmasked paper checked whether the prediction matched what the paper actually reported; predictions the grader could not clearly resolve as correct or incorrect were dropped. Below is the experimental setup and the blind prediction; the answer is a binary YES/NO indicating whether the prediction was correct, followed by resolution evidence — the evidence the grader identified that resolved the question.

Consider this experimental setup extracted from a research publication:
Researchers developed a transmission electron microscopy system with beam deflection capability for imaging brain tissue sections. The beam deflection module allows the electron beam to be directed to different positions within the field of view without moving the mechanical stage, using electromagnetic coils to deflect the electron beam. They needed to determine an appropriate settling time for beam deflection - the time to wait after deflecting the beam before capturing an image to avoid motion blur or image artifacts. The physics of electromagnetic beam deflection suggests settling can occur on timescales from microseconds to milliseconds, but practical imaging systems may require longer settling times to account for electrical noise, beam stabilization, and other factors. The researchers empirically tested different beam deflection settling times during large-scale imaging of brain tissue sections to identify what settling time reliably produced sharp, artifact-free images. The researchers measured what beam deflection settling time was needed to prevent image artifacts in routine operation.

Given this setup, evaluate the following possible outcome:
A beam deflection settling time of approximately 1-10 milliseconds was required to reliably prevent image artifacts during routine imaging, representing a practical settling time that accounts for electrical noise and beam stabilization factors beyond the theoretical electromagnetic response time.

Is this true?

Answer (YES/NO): YES